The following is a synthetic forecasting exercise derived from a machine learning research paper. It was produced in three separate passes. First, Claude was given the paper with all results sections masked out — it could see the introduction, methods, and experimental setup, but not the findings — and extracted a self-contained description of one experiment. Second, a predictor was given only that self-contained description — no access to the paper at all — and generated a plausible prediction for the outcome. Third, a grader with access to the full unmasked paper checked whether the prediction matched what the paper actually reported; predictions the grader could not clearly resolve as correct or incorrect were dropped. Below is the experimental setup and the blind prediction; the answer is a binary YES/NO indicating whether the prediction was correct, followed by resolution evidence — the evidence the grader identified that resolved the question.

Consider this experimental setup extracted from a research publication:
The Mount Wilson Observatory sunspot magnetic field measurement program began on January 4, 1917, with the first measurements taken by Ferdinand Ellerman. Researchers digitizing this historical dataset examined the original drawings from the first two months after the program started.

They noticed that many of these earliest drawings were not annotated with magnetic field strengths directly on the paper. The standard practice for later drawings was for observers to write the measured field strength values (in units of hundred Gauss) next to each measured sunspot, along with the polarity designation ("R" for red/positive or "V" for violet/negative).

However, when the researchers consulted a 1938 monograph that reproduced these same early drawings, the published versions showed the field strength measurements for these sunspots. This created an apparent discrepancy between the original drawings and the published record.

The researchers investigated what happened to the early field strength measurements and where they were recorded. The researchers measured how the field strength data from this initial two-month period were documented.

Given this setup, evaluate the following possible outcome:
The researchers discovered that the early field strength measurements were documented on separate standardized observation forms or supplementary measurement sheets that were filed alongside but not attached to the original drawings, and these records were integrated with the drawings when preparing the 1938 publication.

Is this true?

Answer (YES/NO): NO